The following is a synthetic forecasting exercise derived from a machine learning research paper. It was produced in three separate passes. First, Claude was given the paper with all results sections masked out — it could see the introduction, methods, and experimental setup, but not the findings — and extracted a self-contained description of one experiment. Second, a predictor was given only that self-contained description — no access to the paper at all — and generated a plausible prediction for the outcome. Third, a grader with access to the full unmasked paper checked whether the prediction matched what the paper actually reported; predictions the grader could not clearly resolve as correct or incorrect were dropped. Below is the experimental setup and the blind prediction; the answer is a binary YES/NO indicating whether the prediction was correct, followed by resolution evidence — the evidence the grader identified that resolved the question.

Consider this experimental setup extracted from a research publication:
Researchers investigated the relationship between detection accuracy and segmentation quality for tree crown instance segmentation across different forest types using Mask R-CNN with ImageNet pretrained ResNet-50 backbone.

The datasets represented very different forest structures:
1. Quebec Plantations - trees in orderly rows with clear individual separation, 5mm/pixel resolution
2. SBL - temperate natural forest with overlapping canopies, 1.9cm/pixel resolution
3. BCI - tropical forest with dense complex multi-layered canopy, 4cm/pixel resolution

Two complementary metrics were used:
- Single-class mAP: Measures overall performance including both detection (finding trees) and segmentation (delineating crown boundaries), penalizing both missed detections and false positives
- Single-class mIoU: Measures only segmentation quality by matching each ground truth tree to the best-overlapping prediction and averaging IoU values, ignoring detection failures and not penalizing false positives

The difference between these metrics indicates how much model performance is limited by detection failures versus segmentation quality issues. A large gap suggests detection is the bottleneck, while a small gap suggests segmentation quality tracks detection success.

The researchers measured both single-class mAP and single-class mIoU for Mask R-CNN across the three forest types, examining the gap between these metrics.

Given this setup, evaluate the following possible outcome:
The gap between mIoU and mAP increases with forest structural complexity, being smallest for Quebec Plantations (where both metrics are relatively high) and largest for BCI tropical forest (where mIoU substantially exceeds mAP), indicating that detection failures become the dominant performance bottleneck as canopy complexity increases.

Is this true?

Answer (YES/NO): NO